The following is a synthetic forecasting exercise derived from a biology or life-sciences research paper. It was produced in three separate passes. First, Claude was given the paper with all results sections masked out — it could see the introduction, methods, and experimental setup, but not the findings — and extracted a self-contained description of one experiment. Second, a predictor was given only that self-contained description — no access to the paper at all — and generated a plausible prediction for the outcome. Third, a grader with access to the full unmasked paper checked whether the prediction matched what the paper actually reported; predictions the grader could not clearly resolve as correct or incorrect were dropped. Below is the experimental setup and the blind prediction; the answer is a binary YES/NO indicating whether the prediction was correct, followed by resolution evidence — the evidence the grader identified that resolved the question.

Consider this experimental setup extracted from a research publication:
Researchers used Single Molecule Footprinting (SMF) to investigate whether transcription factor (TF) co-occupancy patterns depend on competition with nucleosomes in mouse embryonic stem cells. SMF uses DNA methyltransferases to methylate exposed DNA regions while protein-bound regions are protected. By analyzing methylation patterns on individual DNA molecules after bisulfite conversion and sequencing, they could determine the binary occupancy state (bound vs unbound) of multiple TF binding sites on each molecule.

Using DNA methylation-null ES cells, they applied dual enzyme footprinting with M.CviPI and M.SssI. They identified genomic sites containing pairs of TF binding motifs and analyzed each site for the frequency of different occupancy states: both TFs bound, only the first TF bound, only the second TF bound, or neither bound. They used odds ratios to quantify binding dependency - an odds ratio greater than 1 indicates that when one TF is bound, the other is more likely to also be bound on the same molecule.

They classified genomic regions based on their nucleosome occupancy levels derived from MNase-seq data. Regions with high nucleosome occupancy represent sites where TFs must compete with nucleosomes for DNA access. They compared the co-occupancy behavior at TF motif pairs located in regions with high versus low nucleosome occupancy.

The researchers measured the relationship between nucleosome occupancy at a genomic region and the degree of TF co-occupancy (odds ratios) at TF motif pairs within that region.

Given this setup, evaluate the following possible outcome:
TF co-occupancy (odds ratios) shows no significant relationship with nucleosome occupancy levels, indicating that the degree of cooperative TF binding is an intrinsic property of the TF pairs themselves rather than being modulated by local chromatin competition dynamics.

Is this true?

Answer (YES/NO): NO